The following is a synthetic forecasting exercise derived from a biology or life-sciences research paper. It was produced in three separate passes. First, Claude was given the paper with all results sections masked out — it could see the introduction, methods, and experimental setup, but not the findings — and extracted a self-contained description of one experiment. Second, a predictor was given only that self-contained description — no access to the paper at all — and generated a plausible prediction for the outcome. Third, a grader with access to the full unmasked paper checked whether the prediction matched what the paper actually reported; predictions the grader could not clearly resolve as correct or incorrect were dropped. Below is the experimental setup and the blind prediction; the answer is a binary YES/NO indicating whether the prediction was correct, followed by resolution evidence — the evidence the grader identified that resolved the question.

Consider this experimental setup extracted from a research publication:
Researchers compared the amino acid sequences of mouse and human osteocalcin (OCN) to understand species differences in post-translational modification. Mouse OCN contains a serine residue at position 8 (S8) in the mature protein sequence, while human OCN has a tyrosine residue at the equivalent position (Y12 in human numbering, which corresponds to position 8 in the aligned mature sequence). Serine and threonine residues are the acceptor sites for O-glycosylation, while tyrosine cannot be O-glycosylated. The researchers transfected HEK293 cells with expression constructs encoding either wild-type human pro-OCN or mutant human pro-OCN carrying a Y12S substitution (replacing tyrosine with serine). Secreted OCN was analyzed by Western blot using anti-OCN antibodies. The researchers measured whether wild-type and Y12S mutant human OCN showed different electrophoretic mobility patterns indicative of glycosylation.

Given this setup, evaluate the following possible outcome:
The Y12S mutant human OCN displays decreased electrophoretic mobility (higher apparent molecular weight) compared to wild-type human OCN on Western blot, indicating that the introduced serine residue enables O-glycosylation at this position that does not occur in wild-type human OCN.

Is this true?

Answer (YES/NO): YES